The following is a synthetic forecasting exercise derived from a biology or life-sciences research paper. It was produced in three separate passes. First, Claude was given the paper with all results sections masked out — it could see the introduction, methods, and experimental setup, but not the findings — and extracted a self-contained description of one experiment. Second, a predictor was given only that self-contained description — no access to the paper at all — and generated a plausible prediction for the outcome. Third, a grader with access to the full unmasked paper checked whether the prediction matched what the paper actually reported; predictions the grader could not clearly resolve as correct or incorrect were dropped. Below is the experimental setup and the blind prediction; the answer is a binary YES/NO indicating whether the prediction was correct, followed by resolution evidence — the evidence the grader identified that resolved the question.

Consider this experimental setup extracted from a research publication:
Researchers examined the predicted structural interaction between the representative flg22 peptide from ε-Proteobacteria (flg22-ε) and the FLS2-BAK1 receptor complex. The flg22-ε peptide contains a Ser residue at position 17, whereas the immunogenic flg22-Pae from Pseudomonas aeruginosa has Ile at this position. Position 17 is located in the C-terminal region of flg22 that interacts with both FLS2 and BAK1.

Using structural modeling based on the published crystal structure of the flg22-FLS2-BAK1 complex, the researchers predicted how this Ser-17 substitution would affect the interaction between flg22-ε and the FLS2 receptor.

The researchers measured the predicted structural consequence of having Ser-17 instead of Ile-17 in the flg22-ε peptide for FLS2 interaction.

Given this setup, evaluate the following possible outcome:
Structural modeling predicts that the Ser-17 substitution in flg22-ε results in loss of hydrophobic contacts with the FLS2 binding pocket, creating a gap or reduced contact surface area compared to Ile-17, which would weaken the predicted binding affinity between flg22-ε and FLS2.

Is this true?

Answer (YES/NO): NO